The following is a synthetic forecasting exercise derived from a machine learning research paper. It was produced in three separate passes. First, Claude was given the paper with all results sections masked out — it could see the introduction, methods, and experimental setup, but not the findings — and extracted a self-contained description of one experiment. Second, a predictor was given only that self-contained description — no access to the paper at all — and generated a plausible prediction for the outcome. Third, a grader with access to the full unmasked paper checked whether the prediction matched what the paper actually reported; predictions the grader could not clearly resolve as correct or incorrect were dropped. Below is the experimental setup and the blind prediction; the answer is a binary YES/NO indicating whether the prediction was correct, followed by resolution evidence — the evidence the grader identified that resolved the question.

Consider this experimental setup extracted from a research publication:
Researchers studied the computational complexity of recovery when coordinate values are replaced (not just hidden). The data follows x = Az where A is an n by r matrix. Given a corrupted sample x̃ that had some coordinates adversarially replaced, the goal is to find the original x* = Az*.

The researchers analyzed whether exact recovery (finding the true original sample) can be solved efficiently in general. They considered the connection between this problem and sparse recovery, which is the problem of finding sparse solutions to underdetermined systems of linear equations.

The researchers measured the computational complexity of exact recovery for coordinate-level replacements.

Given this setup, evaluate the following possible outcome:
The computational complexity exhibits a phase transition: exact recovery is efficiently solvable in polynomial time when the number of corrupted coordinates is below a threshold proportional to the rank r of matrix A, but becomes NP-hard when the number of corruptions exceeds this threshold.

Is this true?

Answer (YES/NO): NO